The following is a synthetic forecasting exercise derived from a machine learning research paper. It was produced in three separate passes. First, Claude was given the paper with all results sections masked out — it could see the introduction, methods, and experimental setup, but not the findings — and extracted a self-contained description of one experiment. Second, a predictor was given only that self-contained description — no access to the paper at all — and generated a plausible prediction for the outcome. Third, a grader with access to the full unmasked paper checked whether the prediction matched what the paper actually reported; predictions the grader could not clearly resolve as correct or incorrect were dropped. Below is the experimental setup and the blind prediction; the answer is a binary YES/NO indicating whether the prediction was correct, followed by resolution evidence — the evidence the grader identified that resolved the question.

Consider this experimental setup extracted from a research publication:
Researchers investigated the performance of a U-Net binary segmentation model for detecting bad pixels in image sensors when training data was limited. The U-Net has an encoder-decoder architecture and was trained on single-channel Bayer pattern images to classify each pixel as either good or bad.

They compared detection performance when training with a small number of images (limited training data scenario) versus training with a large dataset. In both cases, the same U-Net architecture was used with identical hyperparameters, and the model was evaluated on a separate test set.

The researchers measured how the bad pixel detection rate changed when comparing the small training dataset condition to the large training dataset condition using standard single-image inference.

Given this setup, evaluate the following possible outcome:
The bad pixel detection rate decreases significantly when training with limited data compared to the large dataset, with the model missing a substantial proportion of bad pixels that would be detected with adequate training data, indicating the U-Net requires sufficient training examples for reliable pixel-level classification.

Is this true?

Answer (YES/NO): YES